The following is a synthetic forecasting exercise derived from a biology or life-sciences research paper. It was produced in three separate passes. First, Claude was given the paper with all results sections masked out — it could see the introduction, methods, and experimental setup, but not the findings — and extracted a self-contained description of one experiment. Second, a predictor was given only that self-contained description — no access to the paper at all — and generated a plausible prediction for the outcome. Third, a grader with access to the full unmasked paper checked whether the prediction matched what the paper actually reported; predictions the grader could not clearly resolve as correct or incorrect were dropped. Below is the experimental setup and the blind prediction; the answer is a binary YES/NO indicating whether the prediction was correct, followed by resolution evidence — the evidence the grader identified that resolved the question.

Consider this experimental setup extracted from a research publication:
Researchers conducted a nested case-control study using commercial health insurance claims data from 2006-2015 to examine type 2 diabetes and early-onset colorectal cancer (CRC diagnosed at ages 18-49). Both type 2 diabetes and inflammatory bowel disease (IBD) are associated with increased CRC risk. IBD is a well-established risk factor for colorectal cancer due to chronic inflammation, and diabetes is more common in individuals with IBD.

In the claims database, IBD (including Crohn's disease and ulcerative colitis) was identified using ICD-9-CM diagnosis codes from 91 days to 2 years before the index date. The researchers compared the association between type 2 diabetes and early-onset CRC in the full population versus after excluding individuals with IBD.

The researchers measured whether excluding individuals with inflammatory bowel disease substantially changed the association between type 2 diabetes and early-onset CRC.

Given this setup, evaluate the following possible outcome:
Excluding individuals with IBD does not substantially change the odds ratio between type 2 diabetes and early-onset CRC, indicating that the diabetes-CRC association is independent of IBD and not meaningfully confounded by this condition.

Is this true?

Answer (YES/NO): YES